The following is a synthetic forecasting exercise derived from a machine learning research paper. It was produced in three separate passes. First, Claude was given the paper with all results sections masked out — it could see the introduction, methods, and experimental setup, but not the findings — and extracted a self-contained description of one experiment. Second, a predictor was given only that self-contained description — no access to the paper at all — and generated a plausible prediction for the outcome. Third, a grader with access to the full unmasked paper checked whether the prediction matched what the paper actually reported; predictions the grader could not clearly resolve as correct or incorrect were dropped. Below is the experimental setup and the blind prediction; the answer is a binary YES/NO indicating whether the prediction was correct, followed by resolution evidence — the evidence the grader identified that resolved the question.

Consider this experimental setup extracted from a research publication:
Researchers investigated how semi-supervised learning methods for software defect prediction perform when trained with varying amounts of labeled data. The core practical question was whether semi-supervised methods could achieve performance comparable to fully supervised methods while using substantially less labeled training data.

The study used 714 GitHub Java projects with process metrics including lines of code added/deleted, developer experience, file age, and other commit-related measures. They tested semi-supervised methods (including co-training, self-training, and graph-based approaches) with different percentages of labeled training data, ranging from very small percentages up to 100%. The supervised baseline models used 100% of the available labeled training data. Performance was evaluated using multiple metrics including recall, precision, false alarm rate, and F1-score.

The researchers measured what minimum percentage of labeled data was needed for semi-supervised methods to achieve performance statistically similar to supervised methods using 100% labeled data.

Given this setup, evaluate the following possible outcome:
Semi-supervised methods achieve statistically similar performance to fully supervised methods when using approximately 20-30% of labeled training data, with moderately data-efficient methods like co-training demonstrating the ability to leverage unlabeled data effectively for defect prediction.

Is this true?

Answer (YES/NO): NO